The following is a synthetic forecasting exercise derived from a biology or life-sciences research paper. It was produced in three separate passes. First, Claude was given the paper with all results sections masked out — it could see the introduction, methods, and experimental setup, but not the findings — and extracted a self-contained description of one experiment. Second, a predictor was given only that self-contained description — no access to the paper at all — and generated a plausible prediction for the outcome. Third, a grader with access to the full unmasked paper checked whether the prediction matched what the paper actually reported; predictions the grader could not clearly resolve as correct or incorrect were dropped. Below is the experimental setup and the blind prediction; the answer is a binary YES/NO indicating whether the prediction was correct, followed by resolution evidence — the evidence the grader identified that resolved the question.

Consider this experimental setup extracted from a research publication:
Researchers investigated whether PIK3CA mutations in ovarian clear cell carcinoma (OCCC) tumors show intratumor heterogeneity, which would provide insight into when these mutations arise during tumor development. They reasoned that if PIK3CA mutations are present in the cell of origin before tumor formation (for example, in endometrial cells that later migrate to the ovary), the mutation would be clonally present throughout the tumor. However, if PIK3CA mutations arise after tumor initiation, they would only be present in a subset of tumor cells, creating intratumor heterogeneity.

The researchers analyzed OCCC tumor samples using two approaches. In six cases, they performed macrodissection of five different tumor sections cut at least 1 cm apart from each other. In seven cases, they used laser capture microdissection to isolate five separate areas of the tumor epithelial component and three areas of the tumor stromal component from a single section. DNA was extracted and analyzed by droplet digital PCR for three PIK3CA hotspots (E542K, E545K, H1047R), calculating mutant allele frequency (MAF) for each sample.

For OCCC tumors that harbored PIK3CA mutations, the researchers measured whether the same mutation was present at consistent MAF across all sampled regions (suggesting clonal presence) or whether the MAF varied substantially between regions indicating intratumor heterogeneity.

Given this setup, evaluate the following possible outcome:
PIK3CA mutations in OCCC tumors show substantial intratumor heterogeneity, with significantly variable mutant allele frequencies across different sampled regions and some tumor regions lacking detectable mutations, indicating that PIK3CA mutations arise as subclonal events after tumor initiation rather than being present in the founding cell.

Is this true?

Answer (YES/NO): NO